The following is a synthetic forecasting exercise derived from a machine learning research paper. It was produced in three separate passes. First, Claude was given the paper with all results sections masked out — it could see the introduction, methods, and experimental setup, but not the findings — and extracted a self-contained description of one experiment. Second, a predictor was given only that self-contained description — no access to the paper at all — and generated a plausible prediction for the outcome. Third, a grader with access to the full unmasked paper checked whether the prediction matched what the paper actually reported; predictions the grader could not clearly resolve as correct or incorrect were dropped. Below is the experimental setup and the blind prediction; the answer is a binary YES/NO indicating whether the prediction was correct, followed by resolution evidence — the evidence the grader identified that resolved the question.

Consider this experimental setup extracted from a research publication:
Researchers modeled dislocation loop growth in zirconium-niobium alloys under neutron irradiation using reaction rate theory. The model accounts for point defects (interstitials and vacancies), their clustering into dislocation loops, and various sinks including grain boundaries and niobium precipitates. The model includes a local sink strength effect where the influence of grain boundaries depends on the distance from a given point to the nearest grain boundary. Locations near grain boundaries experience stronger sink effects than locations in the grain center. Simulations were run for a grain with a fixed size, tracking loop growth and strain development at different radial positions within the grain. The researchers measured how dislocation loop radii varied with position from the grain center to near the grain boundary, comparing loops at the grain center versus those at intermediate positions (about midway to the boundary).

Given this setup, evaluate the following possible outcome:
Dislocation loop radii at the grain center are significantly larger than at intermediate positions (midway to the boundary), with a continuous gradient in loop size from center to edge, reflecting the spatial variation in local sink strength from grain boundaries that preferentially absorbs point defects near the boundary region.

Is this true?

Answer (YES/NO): NO